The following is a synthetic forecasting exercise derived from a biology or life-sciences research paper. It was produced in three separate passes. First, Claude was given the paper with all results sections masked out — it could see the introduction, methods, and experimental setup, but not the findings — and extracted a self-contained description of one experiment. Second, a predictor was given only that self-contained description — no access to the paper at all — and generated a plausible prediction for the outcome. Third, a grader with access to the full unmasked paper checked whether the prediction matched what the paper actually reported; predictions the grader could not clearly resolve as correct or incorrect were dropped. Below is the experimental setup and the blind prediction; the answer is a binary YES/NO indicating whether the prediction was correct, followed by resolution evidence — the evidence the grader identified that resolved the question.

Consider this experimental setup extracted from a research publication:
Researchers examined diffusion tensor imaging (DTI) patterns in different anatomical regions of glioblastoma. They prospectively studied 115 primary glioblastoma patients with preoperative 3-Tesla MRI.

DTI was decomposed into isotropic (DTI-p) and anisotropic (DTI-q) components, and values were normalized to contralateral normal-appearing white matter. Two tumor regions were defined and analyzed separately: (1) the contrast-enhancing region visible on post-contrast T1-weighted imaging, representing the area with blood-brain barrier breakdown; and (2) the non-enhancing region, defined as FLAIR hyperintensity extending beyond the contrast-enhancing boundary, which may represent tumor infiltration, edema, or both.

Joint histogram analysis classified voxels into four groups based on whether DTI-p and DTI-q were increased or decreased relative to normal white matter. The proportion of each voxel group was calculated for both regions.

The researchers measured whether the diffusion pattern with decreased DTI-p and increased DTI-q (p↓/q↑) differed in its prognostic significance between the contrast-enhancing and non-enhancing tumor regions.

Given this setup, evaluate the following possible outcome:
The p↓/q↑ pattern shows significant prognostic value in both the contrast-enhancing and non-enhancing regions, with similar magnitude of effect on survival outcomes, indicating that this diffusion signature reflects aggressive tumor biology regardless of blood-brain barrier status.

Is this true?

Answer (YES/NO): NO